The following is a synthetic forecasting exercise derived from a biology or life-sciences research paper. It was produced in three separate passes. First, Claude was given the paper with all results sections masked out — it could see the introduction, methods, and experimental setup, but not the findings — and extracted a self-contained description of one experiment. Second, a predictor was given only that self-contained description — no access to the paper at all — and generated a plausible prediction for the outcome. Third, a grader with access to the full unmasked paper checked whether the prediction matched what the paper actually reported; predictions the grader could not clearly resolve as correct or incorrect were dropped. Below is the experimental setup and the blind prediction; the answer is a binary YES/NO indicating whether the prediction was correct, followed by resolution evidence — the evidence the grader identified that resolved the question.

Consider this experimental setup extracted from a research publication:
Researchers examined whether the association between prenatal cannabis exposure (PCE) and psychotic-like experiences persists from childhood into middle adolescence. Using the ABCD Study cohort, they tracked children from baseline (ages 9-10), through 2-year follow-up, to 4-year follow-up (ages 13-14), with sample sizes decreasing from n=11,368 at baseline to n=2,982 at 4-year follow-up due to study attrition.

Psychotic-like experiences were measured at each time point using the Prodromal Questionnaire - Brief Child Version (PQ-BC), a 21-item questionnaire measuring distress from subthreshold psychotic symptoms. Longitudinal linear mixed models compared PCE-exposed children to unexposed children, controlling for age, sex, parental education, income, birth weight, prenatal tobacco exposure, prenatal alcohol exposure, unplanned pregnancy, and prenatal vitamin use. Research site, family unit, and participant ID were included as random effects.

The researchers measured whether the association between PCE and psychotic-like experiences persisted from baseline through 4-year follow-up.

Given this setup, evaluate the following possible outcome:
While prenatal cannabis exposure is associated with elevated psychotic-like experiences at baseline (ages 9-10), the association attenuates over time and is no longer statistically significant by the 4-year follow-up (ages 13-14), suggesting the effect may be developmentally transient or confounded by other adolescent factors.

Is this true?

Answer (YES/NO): NO